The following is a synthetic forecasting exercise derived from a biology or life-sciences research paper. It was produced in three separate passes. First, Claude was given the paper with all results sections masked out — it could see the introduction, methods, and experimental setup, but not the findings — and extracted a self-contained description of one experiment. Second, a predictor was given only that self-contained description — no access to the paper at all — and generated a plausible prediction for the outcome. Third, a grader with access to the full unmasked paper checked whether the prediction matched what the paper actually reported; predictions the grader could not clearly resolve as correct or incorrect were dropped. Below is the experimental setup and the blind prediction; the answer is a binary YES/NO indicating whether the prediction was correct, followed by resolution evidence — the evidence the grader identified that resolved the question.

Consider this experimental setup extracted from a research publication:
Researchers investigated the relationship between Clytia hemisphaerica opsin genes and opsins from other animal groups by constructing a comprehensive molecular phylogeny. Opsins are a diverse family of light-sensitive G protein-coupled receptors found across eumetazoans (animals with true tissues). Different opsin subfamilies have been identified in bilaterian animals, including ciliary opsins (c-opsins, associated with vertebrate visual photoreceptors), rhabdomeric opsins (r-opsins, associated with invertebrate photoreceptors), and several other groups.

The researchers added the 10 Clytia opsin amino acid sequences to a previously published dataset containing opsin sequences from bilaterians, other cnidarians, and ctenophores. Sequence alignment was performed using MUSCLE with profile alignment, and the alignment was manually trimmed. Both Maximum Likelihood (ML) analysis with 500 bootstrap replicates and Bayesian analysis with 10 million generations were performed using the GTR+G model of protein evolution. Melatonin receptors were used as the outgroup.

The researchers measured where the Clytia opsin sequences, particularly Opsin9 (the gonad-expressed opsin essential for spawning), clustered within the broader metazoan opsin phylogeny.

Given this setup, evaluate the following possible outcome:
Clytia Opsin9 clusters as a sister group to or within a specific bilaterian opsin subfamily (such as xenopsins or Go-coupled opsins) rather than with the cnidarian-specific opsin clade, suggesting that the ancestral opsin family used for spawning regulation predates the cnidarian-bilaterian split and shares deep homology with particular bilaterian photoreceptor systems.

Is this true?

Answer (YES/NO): NO